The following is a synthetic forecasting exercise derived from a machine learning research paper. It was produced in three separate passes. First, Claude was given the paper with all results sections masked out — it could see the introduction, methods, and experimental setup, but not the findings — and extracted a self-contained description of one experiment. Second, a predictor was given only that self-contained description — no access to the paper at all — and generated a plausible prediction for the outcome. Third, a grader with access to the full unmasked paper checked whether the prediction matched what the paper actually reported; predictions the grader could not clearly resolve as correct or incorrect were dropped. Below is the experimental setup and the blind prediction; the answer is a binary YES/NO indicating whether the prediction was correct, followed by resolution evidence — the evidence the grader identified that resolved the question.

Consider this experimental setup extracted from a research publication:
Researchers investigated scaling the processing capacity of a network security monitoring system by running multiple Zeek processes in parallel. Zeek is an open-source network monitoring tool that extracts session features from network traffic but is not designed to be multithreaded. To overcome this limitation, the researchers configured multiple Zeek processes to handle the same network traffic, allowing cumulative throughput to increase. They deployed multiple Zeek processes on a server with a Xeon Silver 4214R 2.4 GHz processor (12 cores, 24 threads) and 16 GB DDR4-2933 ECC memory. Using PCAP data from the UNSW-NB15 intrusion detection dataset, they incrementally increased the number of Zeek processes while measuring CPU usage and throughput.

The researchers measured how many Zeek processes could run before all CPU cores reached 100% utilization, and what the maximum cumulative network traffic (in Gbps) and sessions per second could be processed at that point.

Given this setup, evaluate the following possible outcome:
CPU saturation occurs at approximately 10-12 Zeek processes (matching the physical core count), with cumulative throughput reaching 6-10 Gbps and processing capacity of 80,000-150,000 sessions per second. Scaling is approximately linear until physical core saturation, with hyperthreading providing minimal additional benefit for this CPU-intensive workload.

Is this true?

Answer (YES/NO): NO